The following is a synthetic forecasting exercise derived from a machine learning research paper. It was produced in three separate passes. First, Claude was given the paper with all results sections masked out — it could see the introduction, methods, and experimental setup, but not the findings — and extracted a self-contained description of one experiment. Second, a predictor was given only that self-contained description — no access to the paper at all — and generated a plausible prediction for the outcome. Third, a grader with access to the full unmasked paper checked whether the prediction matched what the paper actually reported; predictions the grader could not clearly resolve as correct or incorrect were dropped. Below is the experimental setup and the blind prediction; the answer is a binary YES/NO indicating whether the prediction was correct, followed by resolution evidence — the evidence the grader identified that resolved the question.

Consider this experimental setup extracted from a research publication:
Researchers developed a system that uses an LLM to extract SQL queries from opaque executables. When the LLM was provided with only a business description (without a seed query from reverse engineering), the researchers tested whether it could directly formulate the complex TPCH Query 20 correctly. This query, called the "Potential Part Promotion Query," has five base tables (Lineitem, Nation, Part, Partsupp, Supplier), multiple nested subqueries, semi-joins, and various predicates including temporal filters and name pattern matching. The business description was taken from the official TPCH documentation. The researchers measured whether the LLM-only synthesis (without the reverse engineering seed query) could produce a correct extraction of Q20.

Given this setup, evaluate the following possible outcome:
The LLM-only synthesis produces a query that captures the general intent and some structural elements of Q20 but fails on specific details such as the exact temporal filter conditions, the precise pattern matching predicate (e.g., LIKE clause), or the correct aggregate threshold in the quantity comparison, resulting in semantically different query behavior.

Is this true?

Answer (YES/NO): NO